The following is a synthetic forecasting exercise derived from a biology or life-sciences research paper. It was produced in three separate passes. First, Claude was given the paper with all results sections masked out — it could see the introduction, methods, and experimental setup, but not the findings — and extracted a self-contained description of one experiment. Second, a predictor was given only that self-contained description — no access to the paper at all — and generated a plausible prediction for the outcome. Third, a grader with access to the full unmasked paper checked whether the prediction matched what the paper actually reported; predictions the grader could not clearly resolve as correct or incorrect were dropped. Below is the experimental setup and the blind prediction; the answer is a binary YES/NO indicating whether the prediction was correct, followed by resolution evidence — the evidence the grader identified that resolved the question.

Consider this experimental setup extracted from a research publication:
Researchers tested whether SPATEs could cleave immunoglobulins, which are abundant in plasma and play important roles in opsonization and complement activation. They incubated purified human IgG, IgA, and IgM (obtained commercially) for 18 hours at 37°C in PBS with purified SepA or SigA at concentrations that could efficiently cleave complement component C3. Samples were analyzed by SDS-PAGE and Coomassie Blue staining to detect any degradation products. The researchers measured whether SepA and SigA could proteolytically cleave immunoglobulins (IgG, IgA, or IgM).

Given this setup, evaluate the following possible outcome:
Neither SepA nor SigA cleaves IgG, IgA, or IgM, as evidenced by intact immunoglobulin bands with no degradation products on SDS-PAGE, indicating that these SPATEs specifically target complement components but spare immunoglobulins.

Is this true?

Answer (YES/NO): YES